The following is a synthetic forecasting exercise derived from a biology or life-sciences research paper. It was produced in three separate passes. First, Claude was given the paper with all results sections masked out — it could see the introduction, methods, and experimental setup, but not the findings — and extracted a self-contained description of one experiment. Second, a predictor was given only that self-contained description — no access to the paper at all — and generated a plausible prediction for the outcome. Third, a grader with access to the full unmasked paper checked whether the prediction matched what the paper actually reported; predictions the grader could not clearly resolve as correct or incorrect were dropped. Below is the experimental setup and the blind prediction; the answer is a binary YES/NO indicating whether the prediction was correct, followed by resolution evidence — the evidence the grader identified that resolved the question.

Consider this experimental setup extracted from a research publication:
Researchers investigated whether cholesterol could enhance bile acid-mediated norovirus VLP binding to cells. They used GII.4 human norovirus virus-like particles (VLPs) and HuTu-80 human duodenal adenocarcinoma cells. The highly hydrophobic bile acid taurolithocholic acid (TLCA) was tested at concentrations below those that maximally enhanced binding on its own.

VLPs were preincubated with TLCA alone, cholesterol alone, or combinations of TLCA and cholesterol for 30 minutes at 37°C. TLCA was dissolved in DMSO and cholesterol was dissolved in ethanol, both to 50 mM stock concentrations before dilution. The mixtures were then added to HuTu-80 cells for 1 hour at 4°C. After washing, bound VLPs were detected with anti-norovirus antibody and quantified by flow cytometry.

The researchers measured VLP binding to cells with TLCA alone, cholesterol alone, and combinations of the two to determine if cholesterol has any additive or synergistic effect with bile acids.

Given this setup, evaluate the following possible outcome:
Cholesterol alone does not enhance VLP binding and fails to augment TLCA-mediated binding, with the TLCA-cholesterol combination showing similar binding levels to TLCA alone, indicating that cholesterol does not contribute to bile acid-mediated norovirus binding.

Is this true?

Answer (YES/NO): NO